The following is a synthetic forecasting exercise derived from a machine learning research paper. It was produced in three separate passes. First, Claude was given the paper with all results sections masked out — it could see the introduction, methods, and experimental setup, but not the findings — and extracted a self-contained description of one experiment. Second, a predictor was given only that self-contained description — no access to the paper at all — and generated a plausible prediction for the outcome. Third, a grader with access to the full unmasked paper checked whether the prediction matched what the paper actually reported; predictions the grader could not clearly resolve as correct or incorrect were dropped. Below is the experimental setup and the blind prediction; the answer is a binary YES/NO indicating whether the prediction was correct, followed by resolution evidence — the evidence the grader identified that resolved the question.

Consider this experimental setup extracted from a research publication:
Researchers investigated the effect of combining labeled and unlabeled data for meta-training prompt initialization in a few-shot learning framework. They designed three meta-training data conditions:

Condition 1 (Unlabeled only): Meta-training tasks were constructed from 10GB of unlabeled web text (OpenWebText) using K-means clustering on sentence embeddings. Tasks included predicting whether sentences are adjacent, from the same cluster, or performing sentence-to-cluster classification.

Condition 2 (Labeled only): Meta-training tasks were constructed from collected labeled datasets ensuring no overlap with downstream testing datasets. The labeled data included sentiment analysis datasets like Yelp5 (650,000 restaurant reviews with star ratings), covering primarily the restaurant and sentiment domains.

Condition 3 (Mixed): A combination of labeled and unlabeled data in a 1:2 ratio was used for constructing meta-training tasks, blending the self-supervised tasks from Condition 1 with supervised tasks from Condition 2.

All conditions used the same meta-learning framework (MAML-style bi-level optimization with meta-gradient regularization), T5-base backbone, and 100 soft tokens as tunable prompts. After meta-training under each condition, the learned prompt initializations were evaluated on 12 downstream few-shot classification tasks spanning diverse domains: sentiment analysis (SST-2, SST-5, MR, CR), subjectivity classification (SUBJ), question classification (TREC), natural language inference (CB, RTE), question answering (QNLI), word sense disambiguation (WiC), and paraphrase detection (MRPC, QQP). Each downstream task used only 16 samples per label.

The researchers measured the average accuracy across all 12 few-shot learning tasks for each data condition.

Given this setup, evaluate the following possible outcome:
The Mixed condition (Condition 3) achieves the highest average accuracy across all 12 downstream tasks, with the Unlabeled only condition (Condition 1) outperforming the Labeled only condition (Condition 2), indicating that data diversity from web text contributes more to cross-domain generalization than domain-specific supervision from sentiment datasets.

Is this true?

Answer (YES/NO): YES